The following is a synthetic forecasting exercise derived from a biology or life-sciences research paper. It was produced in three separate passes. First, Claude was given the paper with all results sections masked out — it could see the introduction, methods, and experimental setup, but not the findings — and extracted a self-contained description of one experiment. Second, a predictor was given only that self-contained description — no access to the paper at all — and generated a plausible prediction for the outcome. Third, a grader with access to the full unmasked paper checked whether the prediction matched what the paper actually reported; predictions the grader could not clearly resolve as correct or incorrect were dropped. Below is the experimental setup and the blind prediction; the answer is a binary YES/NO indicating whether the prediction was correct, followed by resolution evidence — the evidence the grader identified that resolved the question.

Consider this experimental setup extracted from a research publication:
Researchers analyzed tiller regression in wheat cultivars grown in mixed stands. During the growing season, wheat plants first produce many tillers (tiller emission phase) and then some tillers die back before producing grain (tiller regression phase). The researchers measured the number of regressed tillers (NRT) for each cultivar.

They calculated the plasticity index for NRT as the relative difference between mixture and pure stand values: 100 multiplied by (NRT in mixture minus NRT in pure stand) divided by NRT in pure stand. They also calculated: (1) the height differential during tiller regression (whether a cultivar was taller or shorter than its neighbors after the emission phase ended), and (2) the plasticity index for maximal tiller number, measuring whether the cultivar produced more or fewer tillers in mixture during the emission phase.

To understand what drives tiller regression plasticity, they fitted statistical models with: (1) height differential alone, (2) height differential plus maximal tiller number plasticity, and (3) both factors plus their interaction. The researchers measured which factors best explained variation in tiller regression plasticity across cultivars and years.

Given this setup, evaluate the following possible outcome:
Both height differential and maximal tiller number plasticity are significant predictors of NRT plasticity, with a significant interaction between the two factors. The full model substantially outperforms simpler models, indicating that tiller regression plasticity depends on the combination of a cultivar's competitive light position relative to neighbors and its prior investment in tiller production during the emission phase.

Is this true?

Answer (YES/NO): NO